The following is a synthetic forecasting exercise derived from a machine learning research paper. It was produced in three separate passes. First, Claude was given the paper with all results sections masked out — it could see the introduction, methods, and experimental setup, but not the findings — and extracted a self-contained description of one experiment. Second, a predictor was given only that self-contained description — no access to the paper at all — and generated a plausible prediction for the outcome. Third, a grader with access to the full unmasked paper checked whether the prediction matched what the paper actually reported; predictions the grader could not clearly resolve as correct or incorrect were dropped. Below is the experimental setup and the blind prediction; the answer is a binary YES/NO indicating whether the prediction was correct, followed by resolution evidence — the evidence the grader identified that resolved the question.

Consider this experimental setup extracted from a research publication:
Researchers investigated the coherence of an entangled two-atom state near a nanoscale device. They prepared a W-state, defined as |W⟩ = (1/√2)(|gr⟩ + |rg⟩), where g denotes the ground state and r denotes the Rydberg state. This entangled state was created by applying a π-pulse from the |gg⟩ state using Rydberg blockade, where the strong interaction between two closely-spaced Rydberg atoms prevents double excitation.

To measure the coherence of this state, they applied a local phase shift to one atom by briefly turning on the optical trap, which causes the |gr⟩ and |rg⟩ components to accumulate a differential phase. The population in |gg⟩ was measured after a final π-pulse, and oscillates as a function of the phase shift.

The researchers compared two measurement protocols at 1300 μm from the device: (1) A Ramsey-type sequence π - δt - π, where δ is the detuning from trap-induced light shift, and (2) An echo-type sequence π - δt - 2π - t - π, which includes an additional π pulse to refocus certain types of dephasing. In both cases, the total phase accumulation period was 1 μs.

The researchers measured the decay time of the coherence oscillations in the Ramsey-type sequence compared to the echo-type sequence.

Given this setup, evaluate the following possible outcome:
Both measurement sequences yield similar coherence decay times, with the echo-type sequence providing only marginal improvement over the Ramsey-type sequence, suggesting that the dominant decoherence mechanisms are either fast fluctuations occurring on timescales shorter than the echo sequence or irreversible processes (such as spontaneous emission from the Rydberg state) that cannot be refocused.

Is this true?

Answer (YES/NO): NO